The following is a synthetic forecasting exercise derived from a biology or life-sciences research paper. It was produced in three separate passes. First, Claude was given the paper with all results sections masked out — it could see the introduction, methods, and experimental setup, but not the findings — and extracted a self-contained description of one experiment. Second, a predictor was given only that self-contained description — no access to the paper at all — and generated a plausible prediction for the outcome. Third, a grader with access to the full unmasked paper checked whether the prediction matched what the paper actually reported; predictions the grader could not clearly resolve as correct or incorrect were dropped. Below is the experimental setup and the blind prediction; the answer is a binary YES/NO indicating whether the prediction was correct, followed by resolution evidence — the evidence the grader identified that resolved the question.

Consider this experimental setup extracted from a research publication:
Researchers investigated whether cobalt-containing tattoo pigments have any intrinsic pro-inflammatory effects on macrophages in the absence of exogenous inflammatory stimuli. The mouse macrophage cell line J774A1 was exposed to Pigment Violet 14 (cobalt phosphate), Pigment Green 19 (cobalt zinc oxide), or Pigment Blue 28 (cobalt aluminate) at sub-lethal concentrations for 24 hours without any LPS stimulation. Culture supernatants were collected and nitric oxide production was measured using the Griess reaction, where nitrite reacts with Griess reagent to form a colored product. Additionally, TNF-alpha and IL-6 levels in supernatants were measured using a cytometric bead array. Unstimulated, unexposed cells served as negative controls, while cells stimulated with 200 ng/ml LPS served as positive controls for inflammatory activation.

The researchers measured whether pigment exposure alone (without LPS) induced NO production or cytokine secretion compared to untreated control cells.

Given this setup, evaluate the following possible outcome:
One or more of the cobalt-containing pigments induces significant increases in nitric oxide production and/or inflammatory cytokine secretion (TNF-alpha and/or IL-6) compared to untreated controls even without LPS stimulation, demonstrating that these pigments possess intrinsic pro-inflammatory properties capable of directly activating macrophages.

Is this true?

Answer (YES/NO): YES